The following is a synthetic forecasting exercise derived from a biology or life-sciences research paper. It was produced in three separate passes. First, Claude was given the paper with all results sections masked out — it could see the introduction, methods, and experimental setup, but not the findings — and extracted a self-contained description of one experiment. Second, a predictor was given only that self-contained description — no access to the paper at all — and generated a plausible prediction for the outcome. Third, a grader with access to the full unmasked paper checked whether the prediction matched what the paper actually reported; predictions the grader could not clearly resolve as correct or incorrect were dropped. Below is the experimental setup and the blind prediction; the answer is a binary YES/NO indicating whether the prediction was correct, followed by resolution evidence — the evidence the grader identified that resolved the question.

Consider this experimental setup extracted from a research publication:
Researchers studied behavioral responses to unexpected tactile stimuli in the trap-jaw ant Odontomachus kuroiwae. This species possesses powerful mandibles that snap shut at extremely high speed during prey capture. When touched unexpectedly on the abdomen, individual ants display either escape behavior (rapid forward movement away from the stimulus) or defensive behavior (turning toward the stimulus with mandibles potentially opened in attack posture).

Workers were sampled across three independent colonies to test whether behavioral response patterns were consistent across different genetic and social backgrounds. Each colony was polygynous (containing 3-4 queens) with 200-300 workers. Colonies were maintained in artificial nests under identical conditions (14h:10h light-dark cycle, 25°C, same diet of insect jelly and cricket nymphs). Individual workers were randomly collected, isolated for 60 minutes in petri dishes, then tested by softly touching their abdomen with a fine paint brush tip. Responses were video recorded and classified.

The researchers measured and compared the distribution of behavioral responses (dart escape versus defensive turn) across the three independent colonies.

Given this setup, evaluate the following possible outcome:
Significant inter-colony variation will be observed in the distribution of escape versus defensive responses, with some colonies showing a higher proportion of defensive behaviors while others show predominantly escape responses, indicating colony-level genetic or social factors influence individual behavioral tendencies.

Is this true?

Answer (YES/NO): NO